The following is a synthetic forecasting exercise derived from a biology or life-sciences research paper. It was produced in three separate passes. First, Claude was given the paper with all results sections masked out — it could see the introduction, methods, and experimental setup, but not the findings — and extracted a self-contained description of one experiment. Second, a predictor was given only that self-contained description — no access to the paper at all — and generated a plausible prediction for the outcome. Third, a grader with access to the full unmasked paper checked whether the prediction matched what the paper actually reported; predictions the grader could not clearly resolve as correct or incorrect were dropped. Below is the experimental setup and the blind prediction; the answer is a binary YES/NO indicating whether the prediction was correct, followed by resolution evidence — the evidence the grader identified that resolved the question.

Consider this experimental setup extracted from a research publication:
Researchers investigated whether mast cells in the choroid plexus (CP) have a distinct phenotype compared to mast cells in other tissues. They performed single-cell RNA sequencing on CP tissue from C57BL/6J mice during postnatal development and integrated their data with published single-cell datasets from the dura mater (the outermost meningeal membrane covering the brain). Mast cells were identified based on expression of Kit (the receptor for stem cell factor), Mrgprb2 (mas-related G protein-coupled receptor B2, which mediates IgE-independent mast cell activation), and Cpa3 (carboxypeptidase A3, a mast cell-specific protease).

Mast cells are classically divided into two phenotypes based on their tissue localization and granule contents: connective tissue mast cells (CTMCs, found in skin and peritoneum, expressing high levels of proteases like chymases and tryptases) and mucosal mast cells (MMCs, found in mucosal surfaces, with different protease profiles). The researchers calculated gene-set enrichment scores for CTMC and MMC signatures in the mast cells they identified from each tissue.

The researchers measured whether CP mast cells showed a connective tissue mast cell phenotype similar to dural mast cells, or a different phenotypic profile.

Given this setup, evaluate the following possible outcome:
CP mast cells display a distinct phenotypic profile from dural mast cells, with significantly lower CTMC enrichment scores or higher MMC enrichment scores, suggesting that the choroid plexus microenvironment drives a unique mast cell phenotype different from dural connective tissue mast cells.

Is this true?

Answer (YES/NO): NO